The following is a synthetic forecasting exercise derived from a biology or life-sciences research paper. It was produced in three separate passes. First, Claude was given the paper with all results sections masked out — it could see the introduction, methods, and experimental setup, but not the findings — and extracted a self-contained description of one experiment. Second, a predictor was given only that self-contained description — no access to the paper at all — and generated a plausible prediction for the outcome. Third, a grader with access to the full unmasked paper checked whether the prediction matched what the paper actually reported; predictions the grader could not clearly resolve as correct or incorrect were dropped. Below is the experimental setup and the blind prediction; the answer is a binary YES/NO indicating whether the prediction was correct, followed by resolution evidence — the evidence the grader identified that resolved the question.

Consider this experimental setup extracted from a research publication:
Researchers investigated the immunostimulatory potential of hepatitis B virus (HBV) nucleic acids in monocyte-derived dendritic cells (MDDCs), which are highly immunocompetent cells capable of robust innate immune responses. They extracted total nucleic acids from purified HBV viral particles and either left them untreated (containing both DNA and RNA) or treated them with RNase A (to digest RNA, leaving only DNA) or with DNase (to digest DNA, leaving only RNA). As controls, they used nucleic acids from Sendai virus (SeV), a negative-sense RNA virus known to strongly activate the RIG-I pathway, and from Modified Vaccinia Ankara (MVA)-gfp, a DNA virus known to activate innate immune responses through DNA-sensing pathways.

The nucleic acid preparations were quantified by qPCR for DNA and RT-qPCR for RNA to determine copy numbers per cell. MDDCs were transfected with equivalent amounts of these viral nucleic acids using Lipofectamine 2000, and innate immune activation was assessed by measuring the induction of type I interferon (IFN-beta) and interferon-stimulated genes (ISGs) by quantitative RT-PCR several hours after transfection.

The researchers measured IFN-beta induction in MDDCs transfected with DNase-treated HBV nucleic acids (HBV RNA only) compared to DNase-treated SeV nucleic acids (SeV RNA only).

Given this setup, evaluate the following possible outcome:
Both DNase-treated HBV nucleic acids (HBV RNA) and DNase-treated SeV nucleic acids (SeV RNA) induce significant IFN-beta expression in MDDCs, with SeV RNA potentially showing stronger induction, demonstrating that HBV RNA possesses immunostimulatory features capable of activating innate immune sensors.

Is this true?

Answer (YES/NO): NO